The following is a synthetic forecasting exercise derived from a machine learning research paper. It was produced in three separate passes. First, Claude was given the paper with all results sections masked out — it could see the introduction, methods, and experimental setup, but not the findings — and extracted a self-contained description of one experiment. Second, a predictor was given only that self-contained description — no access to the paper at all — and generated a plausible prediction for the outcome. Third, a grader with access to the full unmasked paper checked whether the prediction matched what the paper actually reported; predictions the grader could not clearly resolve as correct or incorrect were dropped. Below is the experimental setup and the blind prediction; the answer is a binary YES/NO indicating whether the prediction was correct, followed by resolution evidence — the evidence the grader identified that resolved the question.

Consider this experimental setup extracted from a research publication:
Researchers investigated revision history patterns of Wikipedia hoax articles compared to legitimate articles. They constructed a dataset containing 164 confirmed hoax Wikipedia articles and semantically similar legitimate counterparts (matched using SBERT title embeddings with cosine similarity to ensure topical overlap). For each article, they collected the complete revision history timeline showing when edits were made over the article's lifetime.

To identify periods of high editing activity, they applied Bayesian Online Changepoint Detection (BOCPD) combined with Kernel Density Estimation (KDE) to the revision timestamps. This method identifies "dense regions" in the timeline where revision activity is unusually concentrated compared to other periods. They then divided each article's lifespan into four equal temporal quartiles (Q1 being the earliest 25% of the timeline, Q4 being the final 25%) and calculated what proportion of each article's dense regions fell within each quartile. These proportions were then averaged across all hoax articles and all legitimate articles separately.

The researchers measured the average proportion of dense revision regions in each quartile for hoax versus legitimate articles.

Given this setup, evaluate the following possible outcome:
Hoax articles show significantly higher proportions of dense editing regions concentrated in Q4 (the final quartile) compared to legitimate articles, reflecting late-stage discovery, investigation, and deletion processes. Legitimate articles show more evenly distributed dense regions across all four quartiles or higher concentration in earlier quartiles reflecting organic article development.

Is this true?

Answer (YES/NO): YES